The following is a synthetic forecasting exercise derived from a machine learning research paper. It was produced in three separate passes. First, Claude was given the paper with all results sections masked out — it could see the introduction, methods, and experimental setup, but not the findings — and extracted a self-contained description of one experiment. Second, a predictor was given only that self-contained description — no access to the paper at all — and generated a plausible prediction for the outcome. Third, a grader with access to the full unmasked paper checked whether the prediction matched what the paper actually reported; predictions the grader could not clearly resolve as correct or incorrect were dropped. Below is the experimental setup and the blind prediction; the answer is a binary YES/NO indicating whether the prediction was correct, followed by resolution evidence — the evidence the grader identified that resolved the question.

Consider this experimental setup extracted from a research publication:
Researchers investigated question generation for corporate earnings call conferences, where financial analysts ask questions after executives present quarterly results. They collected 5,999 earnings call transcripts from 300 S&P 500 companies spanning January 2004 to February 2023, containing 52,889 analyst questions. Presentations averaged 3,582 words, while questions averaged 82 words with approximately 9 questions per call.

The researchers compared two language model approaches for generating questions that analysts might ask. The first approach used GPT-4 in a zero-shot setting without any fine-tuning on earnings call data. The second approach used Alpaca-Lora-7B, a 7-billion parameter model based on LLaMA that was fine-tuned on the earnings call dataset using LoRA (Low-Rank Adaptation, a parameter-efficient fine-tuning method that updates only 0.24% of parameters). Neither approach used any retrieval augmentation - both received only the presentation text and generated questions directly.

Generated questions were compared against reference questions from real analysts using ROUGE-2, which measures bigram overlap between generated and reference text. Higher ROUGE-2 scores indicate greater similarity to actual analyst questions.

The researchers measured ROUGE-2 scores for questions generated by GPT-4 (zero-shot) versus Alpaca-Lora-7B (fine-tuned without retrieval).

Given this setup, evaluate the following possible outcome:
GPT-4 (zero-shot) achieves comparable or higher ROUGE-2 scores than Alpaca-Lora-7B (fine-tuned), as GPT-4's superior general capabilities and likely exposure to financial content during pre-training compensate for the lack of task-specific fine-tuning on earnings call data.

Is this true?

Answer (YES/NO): NO